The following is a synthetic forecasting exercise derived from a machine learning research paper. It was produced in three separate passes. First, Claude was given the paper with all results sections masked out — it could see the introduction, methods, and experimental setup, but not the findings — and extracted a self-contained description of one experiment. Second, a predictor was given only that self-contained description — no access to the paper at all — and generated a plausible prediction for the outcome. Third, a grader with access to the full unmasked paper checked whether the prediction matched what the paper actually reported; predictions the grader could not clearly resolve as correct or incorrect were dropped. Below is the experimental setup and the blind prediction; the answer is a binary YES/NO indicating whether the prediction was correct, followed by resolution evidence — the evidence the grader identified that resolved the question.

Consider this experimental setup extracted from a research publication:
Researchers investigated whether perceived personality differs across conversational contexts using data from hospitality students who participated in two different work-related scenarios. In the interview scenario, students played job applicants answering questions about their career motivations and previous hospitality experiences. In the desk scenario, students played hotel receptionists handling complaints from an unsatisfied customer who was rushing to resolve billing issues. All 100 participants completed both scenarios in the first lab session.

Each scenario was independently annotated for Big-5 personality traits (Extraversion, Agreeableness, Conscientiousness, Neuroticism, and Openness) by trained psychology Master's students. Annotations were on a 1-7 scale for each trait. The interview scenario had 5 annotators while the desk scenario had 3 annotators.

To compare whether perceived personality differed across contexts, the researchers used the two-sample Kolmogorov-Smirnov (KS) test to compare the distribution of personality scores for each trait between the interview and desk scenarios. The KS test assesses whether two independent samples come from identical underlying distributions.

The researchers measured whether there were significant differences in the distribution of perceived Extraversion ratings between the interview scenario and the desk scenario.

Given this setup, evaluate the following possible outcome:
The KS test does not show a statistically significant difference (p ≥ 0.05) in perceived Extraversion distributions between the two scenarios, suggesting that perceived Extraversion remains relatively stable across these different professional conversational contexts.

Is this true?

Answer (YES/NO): NO